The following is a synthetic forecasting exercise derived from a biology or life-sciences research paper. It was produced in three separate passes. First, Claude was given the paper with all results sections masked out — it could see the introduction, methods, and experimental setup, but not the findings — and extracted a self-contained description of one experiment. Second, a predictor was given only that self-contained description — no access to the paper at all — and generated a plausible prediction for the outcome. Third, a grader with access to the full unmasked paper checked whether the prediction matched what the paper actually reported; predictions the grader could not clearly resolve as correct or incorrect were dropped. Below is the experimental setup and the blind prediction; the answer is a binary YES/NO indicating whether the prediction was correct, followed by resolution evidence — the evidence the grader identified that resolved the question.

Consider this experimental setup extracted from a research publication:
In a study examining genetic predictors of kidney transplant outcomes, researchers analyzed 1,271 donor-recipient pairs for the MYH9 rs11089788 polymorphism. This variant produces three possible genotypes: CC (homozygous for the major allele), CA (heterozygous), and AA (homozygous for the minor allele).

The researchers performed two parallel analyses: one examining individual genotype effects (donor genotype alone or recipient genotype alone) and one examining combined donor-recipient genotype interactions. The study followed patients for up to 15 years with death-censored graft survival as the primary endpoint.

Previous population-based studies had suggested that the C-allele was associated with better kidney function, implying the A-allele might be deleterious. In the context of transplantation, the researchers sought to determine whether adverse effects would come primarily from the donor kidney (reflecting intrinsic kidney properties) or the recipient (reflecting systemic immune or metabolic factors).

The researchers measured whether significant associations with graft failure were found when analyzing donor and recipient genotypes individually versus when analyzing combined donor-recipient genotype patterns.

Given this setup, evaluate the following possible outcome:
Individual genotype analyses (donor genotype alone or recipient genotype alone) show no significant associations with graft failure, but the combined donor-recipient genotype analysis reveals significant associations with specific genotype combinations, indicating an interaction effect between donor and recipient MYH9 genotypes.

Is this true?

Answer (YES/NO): YES